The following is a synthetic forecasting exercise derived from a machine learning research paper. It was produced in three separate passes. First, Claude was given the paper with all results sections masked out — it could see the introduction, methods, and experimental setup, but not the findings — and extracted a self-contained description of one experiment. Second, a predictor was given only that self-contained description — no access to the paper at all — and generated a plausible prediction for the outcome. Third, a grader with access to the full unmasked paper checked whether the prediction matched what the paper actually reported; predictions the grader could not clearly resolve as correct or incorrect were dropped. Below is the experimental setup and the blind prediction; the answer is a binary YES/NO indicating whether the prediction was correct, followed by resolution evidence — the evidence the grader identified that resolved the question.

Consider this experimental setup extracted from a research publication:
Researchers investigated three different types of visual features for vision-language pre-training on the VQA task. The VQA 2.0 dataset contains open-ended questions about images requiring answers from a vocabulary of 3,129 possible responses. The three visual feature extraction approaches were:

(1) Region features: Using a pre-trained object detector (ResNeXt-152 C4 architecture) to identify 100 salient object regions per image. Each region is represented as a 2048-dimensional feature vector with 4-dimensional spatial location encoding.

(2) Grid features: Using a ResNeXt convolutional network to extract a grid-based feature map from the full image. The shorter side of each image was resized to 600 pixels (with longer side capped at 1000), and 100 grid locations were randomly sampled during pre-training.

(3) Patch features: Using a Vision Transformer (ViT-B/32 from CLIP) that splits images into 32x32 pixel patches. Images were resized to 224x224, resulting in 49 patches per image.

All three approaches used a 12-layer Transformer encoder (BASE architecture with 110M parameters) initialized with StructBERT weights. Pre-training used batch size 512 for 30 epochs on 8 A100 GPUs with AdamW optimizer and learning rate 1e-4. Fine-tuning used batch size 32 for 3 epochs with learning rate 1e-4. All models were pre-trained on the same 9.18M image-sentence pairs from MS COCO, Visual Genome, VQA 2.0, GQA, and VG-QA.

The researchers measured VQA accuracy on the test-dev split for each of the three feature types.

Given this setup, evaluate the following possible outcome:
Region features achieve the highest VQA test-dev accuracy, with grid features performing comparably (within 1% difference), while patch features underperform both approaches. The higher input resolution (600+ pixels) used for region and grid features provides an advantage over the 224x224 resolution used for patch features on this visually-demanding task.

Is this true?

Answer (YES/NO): NO